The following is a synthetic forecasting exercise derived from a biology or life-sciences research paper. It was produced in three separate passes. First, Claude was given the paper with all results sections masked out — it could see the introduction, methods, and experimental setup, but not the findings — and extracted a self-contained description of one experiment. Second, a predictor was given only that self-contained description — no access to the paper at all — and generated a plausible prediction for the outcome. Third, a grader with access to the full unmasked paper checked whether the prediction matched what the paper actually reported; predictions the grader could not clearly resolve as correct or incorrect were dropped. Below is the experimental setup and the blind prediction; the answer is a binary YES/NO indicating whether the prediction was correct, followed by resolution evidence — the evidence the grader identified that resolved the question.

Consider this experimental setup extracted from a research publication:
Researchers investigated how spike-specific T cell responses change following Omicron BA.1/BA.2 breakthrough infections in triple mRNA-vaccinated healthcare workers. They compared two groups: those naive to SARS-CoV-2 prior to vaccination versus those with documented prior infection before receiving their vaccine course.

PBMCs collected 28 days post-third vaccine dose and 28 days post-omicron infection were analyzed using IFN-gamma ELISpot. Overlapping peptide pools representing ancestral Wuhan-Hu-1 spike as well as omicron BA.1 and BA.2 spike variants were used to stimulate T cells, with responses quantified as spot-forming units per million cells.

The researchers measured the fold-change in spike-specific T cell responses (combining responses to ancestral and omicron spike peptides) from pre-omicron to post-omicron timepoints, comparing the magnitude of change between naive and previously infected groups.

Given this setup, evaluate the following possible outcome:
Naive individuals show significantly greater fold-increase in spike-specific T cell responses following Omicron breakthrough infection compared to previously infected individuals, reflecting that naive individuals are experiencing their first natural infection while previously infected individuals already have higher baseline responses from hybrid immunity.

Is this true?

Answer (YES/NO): YES